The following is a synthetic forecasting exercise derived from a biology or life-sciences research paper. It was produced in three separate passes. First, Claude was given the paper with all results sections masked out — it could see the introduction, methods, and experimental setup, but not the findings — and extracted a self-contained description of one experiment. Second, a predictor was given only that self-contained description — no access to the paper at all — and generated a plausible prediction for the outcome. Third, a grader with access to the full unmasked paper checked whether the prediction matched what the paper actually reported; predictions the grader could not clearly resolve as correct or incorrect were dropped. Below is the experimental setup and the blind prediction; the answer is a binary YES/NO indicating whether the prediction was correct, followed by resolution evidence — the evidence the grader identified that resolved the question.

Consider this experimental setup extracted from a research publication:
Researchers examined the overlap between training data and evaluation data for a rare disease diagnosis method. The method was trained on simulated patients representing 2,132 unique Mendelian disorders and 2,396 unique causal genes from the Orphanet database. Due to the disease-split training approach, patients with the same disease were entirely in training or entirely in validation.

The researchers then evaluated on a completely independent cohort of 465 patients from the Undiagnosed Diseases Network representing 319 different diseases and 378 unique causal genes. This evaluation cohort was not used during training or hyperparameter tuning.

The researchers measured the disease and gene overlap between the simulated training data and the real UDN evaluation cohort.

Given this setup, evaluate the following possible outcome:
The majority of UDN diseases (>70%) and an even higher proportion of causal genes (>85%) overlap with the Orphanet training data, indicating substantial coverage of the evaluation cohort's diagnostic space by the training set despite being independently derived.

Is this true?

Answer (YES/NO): NO